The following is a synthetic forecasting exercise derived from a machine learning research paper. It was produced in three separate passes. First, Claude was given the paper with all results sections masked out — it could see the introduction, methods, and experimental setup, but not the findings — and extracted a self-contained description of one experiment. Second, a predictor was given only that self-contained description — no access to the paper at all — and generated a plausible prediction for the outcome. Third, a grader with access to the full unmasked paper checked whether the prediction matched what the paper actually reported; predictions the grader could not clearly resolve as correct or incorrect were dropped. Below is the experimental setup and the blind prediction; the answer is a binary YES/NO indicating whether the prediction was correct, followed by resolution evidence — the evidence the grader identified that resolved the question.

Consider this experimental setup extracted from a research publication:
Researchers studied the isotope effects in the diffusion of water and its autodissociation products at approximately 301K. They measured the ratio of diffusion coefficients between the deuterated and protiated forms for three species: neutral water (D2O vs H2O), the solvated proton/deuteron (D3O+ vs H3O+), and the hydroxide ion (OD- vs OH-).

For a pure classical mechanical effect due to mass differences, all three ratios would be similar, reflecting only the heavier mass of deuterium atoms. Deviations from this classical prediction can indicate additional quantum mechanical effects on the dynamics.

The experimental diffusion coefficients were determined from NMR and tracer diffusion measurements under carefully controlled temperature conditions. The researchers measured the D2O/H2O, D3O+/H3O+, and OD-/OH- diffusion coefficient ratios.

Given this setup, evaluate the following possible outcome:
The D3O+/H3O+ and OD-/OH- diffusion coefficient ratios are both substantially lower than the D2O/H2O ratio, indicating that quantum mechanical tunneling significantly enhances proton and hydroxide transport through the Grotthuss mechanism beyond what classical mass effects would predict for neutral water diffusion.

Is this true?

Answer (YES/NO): YES